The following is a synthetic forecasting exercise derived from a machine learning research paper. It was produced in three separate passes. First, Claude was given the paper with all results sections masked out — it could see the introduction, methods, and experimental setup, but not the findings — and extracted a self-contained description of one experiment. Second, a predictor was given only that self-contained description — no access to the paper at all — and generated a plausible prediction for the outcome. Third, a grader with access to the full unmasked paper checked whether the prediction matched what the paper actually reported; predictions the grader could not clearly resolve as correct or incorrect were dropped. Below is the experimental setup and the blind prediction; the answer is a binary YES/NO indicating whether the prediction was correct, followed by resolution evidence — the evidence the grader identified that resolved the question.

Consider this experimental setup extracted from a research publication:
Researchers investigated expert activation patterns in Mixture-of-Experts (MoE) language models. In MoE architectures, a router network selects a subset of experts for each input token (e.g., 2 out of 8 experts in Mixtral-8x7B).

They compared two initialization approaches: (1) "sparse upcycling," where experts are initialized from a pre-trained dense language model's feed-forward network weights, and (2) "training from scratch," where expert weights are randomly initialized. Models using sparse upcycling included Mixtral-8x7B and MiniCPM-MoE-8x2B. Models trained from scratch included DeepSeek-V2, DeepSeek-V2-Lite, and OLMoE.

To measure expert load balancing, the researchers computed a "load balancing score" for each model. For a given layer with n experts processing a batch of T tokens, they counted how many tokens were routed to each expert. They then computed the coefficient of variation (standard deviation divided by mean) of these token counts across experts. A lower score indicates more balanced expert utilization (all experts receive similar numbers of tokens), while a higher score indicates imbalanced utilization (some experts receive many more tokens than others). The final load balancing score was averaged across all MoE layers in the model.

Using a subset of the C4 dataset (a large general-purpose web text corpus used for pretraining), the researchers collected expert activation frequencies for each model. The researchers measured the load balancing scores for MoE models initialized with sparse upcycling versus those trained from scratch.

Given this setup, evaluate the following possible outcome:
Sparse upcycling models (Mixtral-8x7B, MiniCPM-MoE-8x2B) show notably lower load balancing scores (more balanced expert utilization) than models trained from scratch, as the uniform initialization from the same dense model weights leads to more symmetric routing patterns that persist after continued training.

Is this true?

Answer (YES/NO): YES